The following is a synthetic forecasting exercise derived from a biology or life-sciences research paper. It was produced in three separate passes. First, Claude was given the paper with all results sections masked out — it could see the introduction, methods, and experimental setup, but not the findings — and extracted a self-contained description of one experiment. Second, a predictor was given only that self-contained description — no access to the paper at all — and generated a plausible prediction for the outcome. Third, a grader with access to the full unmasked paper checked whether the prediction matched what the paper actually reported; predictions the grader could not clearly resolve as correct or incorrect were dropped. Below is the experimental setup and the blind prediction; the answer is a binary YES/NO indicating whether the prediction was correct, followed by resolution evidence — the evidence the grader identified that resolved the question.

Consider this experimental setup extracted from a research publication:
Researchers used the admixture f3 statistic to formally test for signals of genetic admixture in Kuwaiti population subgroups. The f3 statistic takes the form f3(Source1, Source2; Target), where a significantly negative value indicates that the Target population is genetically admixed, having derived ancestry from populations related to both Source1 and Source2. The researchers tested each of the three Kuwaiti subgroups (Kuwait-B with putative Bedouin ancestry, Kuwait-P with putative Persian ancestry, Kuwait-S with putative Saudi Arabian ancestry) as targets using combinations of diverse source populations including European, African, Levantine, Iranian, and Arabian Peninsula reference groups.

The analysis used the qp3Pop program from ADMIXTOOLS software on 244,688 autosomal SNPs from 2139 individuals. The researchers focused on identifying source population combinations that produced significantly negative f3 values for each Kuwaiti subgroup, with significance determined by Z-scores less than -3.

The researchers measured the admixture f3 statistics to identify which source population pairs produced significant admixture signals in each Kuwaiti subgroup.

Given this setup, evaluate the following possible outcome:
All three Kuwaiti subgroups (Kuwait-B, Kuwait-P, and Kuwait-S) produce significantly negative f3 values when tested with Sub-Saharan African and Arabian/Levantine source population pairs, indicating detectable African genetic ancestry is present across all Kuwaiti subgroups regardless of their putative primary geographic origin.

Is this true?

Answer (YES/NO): NO